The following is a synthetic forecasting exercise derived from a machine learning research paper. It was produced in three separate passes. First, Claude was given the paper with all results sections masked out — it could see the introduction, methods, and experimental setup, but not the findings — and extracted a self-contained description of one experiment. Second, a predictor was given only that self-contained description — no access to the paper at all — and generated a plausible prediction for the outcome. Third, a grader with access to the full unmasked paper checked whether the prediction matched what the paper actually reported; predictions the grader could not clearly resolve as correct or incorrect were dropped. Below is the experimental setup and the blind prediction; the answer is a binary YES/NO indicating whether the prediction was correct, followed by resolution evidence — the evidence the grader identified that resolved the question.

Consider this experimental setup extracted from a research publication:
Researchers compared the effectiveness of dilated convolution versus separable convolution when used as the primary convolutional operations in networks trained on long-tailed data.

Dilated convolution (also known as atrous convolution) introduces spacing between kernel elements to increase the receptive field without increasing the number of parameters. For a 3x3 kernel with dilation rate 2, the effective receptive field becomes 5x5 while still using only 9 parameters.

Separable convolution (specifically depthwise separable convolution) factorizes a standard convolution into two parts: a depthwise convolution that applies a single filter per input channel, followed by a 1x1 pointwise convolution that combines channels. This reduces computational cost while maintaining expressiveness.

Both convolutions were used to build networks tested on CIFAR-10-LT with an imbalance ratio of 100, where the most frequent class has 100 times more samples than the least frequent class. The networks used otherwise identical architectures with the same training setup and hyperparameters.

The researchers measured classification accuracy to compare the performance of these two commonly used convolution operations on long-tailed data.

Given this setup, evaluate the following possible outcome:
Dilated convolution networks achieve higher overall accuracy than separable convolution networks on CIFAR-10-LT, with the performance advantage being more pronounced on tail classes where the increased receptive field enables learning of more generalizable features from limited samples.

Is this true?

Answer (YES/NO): NO